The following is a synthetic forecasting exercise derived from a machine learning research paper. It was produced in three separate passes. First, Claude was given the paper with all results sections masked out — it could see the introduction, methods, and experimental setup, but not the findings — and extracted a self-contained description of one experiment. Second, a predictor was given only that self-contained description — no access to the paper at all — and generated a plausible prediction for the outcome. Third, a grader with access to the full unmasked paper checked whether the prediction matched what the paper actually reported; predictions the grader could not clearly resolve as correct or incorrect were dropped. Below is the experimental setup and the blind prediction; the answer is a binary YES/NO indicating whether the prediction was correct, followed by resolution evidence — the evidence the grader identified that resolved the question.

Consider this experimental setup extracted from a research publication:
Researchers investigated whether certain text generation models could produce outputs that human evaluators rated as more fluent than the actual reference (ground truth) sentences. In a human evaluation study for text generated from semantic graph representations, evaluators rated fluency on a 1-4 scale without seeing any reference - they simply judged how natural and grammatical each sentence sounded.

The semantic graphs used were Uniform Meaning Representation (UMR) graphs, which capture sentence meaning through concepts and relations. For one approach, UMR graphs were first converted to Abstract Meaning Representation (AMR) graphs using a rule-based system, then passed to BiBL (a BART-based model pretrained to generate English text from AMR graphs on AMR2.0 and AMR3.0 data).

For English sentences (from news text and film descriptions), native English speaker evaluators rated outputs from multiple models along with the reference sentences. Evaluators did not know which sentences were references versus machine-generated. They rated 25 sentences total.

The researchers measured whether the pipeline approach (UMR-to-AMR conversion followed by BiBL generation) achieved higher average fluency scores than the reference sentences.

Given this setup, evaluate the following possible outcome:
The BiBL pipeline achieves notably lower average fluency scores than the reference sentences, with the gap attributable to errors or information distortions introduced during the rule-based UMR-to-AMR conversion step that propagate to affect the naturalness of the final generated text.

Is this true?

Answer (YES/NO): NO